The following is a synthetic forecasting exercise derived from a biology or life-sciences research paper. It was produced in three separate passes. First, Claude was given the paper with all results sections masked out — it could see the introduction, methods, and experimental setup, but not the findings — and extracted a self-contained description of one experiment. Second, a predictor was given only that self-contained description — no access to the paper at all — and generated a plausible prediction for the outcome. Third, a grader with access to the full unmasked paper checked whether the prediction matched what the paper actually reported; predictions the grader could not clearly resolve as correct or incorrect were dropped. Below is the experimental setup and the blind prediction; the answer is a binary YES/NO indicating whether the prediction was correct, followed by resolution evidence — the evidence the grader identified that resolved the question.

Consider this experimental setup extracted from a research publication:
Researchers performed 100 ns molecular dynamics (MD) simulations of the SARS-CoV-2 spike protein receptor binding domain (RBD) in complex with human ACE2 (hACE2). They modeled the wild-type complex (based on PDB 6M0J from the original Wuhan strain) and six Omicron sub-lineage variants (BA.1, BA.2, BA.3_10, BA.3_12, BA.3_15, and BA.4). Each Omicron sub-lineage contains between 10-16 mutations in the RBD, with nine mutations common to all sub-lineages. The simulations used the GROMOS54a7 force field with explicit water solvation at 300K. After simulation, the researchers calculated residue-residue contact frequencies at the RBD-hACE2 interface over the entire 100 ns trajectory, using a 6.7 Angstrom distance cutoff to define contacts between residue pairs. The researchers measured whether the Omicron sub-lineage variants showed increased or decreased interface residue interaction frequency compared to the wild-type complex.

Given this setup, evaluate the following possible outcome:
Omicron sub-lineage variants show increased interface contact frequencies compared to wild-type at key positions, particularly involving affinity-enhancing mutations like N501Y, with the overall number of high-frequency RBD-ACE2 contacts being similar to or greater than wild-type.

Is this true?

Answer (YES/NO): YES